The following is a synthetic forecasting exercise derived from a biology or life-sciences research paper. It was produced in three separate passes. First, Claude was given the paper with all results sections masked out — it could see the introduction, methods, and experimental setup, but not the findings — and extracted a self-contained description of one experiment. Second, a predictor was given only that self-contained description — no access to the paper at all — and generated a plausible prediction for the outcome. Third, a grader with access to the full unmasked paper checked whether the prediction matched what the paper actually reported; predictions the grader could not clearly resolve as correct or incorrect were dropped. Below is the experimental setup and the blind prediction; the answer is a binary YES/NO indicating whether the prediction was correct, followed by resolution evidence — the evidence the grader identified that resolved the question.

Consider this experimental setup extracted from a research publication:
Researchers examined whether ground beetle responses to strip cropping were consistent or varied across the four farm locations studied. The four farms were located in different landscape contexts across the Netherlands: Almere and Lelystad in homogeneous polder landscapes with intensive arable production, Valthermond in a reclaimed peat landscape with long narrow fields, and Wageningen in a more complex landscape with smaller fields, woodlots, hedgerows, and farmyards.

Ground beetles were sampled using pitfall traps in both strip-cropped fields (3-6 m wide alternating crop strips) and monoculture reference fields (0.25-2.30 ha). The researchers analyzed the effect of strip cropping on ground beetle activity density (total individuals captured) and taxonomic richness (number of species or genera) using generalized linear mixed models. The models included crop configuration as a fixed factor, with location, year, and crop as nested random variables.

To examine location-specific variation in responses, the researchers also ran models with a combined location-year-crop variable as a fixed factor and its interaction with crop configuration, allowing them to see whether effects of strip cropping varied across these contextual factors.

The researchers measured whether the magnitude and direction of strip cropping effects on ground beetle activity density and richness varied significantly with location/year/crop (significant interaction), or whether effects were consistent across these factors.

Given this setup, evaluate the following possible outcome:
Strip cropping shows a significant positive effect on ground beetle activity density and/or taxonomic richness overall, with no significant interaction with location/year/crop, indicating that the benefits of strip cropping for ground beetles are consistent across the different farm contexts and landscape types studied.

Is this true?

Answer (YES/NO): NO